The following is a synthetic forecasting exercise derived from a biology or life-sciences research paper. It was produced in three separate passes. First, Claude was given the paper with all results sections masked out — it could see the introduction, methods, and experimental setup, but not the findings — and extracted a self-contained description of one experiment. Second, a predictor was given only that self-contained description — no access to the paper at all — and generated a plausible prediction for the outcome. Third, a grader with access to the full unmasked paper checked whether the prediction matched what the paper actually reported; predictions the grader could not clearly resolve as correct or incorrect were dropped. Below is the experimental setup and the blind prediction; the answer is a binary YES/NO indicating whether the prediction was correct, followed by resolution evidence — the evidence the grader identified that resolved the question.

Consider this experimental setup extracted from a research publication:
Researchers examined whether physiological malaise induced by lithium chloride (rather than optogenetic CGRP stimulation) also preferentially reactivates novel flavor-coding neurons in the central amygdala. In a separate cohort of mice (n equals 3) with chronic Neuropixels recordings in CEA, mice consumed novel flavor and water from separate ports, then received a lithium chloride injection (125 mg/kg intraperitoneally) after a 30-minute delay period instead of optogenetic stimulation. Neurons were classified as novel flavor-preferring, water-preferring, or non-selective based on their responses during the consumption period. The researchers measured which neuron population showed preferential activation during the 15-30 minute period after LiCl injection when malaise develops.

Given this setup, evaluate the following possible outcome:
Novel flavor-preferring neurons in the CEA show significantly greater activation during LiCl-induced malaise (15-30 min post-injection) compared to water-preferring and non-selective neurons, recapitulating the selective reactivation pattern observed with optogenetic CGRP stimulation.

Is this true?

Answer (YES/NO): YES